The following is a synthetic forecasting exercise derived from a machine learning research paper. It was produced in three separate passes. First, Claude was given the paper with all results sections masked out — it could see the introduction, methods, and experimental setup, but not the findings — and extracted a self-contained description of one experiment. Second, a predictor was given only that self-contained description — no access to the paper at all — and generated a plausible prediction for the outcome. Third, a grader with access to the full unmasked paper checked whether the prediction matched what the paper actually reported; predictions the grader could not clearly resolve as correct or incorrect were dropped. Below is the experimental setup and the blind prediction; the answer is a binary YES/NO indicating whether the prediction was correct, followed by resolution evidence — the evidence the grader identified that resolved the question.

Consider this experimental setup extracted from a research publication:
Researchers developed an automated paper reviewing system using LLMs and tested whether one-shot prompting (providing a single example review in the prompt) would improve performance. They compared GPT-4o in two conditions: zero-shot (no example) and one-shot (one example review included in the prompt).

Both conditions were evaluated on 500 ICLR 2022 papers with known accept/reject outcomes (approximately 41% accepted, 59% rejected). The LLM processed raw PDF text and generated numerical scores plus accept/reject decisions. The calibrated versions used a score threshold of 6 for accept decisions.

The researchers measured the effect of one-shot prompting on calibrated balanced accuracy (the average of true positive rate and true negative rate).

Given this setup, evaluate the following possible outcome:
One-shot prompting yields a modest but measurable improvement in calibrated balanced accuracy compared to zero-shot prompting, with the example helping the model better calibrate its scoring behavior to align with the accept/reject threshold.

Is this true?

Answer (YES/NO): YES